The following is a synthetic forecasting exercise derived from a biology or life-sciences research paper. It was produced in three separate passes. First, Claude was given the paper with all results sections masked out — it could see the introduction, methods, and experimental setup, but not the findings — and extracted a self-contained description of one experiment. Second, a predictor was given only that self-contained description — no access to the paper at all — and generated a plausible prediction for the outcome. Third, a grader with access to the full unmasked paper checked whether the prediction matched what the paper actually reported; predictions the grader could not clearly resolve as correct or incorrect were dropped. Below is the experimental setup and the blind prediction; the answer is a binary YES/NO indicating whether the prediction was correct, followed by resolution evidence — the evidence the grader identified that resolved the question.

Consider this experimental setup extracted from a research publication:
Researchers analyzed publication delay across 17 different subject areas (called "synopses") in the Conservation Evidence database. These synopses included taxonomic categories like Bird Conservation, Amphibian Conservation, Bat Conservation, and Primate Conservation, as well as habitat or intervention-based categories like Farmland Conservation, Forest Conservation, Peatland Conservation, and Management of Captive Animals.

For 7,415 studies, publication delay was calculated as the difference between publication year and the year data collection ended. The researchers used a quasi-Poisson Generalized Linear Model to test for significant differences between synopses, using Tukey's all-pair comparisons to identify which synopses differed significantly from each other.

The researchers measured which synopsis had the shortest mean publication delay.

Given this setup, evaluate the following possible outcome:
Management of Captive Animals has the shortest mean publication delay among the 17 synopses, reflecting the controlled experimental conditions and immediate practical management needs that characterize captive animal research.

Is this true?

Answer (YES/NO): YES